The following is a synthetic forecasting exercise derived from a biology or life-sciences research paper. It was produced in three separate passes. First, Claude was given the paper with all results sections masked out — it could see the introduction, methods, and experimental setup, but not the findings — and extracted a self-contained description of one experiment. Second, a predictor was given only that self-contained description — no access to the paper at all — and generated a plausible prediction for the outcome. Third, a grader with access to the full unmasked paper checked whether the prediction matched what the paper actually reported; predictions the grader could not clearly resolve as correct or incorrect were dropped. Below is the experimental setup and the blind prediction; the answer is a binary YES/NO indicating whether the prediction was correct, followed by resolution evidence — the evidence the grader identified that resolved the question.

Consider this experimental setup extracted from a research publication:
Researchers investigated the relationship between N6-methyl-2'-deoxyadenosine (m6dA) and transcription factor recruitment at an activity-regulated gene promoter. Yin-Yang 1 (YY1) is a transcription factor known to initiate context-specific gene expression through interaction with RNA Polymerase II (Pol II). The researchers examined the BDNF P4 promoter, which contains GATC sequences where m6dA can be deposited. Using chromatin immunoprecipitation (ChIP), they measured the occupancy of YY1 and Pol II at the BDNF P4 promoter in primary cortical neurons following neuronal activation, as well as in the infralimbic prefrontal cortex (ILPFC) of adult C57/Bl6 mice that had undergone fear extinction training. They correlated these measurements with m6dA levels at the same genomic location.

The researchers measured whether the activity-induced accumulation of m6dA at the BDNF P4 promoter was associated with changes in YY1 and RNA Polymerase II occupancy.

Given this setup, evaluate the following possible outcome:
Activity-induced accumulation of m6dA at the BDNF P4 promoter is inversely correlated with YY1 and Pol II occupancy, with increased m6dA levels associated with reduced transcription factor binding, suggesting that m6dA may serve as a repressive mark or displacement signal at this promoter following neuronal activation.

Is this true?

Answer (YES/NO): NO